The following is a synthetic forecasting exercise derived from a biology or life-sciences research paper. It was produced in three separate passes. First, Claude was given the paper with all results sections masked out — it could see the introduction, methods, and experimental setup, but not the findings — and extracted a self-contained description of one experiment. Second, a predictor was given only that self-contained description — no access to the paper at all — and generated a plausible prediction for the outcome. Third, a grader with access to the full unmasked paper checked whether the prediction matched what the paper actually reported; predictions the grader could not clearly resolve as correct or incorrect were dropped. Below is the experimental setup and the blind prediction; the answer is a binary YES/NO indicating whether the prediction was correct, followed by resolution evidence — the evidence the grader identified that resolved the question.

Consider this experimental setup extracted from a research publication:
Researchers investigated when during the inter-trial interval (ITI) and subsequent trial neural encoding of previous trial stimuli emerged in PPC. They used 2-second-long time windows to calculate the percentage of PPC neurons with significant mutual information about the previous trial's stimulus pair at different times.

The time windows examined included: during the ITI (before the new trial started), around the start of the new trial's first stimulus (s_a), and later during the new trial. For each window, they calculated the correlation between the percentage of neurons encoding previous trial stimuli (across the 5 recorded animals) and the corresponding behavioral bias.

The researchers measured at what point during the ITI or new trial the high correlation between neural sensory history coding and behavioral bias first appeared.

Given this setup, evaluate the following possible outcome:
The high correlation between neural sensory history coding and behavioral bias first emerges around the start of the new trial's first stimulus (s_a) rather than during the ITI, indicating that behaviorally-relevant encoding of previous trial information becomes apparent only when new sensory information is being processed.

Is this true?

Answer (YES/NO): YES